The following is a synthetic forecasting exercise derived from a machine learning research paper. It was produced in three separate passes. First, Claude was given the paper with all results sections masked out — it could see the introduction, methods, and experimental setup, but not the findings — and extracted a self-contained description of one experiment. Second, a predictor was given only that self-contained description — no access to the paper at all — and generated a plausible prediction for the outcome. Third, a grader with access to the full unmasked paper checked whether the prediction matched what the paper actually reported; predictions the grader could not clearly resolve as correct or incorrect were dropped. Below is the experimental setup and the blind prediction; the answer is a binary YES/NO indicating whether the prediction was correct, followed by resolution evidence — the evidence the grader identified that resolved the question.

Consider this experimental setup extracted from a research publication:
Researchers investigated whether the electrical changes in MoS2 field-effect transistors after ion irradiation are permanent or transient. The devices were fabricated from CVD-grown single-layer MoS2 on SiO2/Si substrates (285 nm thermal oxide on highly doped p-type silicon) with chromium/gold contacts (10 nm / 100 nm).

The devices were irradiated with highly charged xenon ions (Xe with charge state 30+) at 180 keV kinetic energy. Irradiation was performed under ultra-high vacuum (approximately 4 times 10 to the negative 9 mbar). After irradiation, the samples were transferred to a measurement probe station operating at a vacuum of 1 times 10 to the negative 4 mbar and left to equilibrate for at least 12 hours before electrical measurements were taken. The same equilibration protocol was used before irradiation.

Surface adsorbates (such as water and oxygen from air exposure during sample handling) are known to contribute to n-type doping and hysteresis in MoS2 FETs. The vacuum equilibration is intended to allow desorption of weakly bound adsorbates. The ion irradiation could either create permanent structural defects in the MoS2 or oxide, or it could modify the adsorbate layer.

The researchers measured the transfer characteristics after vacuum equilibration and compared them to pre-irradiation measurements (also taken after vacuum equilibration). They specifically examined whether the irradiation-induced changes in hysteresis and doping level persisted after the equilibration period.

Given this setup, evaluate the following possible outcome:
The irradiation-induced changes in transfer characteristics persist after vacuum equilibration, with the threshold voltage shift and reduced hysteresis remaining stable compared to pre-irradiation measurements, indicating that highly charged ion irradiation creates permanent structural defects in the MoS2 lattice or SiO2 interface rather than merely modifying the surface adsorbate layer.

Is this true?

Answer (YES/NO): NO